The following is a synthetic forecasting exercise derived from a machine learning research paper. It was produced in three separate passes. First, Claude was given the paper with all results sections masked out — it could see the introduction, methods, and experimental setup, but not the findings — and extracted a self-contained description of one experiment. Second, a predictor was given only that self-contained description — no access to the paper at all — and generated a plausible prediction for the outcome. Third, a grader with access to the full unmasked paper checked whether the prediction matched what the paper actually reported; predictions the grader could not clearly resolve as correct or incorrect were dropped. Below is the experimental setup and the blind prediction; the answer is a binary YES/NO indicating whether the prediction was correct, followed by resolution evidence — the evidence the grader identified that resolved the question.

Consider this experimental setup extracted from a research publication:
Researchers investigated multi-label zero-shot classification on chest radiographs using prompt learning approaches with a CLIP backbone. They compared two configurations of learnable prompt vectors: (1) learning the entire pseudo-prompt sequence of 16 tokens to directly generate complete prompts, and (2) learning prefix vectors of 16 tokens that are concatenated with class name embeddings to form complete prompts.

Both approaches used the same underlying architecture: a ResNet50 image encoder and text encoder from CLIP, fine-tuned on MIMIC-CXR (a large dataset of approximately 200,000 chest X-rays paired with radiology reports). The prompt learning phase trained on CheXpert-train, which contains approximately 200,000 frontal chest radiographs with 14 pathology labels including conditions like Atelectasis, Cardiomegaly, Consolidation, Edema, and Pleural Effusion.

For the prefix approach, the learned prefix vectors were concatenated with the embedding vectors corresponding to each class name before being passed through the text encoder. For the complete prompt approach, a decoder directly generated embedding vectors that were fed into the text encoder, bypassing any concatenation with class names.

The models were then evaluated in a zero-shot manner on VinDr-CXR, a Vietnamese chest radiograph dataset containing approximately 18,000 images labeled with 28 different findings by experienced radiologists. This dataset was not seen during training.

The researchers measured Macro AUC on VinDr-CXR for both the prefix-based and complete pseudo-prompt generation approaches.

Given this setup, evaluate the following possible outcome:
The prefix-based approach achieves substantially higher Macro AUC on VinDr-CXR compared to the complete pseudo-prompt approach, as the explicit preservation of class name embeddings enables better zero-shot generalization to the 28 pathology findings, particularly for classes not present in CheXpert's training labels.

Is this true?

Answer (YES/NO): NO